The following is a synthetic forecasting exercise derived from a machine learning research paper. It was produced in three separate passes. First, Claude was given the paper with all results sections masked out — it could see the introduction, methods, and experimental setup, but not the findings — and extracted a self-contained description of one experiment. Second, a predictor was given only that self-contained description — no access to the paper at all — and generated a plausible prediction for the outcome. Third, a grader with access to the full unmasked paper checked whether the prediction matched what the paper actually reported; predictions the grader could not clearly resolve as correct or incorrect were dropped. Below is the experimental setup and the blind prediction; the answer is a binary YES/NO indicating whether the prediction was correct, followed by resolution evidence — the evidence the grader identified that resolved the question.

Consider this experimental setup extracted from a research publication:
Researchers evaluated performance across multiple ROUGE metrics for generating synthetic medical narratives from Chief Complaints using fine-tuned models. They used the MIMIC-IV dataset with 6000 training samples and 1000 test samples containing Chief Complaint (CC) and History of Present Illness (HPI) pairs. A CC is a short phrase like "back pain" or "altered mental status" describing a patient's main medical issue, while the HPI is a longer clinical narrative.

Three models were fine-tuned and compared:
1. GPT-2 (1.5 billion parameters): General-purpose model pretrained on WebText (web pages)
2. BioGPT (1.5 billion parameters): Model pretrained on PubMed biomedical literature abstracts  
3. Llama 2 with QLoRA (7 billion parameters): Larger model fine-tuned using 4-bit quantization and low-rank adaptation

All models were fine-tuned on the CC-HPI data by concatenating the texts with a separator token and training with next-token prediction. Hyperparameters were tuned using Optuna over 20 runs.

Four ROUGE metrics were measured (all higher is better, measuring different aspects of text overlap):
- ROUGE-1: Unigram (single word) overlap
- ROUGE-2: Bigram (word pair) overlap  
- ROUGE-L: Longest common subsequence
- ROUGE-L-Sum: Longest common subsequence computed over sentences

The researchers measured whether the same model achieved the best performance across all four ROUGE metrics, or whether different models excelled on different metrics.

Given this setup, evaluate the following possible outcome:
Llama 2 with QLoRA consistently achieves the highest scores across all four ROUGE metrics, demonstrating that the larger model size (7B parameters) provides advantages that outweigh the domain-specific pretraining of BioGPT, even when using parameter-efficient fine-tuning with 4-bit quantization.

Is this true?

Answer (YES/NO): YES